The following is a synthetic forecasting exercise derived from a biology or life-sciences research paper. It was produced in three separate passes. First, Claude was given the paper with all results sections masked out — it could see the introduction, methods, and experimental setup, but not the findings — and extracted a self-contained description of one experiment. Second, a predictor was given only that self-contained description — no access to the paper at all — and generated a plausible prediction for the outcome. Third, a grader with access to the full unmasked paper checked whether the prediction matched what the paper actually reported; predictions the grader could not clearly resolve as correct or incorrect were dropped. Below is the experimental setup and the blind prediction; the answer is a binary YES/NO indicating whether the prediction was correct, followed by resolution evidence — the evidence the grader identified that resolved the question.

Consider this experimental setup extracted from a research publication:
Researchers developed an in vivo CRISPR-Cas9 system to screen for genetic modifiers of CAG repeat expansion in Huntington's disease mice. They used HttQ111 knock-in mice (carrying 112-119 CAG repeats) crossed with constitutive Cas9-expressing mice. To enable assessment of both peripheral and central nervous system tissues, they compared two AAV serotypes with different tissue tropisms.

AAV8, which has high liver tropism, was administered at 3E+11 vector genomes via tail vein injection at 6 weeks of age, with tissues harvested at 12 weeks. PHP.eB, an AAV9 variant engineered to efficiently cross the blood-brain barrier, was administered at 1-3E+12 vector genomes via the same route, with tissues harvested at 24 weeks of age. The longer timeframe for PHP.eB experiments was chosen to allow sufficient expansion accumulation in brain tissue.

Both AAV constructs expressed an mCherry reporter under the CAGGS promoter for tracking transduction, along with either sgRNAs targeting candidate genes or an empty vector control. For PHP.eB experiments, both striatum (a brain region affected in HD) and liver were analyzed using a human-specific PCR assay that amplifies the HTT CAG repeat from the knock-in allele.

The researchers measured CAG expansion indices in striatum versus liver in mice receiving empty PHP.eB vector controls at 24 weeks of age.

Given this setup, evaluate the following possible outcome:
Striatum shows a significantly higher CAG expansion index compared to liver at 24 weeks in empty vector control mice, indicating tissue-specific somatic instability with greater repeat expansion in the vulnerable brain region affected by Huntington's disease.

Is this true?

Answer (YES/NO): NO